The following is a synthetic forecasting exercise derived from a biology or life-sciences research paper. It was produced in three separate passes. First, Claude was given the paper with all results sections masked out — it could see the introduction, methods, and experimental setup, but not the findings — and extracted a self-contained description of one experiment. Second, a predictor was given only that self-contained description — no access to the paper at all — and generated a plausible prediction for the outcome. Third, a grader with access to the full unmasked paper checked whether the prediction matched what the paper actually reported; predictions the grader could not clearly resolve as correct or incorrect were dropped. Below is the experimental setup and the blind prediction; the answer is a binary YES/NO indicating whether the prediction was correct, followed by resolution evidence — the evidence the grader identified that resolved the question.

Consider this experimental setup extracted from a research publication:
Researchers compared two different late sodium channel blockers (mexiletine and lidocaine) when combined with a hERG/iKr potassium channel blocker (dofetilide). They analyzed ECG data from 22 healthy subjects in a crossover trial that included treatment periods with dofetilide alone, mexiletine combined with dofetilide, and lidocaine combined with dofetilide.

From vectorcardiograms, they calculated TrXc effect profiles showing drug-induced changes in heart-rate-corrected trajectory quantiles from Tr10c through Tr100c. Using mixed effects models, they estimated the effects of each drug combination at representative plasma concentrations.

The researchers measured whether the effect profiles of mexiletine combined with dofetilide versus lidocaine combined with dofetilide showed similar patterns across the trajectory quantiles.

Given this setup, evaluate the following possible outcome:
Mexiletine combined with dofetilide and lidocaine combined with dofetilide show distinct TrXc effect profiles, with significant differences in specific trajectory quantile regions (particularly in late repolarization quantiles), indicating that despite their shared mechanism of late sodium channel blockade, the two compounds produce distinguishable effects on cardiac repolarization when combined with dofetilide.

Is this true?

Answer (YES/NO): NO